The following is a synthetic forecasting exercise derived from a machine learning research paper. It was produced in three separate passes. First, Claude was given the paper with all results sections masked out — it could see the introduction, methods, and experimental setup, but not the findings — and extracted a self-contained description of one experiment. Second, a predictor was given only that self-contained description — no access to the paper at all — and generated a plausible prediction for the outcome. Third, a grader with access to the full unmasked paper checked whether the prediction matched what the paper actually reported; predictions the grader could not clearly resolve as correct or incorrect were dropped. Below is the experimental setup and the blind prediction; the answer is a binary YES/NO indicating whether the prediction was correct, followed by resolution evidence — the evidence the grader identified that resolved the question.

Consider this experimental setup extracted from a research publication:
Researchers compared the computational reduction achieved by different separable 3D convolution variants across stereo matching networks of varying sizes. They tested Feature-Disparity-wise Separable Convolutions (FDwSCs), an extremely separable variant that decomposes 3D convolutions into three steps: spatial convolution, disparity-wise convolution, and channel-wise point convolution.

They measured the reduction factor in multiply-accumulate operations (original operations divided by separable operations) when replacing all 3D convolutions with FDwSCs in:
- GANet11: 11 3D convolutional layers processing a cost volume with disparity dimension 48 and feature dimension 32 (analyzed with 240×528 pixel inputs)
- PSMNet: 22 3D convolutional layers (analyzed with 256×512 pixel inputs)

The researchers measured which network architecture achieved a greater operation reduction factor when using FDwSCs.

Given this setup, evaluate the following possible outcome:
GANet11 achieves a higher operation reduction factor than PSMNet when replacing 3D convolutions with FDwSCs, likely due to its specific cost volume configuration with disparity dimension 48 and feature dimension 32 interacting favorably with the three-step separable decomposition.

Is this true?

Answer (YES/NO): NO